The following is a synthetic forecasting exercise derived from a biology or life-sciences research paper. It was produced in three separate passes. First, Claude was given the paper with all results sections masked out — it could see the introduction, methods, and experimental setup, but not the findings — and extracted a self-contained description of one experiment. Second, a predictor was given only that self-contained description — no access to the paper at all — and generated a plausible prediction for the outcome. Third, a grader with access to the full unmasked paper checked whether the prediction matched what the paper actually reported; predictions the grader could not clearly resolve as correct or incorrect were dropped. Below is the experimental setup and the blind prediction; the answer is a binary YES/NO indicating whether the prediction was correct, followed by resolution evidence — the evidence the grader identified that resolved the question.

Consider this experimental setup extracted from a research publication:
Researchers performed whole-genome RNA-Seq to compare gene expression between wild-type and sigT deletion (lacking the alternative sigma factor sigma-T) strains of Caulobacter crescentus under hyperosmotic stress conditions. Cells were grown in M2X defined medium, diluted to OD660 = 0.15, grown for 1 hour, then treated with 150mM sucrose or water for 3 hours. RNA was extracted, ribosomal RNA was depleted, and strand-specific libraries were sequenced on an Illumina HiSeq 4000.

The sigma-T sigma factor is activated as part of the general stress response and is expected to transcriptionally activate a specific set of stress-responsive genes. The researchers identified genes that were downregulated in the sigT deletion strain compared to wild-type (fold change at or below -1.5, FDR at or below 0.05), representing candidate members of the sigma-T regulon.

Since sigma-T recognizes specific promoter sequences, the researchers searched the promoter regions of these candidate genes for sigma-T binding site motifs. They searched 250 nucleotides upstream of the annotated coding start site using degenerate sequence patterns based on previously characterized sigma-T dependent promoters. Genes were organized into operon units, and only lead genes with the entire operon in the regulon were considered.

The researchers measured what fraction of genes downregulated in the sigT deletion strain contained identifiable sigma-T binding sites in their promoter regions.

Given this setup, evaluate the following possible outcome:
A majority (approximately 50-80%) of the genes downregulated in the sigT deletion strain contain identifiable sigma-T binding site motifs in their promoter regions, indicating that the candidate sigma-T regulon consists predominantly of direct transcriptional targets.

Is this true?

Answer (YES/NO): NO